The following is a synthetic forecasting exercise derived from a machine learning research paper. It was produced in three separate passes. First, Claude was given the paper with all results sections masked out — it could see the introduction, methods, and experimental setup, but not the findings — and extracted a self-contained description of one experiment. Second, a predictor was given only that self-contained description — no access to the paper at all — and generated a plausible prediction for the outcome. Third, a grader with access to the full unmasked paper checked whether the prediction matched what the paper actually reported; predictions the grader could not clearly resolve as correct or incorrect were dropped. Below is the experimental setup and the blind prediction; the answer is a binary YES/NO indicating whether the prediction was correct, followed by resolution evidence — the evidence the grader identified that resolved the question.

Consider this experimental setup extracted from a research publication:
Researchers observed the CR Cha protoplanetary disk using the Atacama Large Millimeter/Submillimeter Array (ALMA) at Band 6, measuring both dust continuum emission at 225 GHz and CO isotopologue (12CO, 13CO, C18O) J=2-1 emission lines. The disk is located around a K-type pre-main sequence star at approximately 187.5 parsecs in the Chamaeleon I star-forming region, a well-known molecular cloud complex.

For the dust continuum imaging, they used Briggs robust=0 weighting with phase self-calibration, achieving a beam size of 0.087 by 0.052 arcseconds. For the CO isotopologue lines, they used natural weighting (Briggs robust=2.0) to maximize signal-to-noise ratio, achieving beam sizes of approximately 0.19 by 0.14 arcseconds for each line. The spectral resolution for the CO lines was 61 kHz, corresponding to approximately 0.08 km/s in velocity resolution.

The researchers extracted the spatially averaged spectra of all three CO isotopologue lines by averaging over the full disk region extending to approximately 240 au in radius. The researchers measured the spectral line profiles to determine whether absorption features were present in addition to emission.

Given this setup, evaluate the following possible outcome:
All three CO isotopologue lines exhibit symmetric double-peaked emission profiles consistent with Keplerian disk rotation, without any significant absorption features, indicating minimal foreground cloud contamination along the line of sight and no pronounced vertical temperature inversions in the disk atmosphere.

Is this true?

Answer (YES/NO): NO